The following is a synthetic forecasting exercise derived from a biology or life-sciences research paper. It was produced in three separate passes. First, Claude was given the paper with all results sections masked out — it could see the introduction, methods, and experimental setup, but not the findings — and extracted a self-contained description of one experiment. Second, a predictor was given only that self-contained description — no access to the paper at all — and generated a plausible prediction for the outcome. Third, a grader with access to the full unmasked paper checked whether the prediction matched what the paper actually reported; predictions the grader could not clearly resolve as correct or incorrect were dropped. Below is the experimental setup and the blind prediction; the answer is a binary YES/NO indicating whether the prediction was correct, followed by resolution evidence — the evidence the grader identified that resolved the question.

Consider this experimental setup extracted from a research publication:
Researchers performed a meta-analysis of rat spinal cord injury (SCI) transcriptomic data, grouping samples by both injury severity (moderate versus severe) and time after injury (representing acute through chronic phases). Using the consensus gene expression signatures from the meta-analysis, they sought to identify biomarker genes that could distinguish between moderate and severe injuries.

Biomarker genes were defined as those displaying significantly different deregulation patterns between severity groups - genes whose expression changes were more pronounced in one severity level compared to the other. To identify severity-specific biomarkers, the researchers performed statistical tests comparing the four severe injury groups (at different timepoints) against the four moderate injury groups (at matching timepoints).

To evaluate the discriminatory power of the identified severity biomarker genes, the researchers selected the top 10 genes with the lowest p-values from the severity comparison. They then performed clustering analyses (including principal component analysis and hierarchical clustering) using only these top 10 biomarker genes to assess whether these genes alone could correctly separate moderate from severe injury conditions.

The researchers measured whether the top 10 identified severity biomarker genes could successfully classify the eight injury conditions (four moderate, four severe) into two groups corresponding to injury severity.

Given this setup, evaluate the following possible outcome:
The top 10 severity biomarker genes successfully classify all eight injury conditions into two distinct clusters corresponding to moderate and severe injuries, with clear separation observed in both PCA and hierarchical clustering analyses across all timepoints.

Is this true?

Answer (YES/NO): YES